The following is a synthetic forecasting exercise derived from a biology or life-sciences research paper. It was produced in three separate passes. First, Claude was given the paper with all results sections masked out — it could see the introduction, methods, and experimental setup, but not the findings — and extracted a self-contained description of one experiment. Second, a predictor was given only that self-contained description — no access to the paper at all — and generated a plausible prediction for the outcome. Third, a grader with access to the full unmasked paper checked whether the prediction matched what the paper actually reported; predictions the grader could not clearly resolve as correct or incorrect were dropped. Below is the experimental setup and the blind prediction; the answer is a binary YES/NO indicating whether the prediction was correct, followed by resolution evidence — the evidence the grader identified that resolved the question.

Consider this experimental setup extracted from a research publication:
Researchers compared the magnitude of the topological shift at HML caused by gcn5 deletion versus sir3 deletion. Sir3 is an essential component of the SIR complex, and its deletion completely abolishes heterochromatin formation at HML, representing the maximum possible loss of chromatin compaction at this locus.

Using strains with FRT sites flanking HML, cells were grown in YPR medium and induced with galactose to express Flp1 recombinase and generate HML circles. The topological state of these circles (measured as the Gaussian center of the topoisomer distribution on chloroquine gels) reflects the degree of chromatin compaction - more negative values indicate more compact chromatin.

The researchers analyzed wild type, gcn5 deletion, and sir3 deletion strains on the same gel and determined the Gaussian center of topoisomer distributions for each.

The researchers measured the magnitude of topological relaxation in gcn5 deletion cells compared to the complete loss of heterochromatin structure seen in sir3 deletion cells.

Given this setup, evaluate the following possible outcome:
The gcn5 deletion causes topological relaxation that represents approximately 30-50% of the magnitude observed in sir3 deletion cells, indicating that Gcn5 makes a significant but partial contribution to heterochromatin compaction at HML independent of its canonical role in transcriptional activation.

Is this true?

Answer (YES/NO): NO